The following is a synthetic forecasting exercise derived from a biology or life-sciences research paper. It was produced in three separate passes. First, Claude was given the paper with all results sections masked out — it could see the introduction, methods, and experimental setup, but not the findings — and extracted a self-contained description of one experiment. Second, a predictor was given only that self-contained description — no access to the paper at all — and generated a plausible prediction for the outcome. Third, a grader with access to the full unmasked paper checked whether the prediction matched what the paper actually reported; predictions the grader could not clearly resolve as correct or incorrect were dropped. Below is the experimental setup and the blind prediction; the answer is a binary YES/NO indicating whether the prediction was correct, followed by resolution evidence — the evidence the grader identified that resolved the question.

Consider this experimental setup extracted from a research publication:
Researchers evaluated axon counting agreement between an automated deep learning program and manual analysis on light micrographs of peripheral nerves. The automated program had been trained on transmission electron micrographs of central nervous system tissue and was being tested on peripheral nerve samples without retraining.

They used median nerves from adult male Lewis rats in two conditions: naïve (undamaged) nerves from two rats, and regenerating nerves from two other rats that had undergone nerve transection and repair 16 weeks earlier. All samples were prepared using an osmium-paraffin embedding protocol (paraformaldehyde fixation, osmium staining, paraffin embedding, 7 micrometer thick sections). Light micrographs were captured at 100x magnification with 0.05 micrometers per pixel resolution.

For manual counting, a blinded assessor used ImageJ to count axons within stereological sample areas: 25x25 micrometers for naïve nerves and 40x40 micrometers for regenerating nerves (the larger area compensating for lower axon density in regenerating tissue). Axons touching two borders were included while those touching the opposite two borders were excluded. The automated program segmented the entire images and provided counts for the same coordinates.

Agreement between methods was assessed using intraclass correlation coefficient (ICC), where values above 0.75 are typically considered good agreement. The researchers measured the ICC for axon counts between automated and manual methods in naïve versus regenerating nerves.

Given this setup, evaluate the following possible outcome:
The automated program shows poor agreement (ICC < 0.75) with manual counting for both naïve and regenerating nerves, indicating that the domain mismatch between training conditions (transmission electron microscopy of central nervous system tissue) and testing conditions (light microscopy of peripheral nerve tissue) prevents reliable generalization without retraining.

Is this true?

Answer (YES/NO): NO